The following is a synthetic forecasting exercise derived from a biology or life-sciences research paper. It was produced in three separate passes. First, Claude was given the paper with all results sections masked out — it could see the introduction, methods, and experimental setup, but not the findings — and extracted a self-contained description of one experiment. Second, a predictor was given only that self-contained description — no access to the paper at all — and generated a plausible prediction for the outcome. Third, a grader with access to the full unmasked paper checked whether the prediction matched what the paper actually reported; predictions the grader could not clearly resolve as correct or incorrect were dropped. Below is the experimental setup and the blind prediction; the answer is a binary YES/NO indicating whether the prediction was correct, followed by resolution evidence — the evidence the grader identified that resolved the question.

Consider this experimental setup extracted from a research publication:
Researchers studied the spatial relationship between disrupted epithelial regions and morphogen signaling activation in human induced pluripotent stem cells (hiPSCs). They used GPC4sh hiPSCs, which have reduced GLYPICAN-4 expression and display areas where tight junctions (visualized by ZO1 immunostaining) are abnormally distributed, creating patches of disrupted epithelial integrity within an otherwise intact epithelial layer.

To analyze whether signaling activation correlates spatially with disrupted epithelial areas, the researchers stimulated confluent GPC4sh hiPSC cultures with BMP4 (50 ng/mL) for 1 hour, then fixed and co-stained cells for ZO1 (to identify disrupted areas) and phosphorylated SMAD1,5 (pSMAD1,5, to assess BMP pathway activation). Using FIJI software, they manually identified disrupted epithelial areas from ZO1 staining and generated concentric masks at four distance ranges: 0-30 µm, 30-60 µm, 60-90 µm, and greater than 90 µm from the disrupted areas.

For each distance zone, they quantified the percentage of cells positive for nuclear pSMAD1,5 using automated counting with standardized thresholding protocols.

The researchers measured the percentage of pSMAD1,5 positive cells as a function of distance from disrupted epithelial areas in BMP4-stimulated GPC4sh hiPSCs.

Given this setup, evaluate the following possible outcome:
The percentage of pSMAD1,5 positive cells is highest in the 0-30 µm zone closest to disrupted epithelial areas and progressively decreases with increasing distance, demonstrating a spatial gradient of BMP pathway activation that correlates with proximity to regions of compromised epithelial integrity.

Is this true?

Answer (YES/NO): NO